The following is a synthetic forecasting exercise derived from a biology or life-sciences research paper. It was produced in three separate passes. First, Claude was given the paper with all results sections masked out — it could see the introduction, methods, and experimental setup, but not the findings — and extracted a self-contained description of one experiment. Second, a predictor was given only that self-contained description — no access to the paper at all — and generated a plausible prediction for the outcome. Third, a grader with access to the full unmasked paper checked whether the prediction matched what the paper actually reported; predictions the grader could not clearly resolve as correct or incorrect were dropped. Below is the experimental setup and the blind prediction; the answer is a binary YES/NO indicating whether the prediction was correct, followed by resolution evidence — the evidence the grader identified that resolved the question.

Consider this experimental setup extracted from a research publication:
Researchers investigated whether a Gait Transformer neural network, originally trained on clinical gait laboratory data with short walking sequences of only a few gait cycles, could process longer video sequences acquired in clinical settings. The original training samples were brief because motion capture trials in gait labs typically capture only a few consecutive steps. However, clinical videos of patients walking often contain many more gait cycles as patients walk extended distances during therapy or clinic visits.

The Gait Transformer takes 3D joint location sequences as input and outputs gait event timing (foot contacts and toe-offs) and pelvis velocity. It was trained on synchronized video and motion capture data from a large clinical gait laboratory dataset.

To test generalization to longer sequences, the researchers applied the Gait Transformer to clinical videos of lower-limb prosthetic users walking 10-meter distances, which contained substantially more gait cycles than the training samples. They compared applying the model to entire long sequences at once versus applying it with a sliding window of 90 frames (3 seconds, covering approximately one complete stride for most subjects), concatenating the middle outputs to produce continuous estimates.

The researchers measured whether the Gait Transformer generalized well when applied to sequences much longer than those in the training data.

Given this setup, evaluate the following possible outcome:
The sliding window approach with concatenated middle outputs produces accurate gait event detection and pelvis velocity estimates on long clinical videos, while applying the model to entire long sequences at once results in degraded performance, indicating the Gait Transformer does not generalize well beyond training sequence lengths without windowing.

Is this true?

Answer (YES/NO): YES